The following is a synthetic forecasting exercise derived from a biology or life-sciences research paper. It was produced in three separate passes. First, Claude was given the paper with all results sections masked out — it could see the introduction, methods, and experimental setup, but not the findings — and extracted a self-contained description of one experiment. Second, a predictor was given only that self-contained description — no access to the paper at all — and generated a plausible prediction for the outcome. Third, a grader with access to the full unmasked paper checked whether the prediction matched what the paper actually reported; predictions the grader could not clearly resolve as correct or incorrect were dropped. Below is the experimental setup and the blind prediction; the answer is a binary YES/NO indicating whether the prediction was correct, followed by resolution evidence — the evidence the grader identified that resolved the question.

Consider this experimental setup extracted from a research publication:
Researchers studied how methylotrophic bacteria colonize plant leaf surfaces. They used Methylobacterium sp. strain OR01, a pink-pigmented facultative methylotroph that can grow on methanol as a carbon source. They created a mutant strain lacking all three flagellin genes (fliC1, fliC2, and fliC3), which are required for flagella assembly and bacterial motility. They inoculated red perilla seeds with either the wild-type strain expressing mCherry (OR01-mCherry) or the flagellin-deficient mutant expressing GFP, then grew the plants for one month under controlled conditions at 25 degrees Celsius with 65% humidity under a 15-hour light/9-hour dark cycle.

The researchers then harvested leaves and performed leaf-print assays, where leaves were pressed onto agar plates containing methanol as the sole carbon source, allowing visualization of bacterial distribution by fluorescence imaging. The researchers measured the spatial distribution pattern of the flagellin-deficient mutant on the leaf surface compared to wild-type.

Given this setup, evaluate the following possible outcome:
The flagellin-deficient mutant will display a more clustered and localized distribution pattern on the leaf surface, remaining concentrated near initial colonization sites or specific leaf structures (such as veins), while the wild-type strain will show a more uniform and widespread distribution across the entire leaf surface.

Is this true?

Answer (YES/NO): YES